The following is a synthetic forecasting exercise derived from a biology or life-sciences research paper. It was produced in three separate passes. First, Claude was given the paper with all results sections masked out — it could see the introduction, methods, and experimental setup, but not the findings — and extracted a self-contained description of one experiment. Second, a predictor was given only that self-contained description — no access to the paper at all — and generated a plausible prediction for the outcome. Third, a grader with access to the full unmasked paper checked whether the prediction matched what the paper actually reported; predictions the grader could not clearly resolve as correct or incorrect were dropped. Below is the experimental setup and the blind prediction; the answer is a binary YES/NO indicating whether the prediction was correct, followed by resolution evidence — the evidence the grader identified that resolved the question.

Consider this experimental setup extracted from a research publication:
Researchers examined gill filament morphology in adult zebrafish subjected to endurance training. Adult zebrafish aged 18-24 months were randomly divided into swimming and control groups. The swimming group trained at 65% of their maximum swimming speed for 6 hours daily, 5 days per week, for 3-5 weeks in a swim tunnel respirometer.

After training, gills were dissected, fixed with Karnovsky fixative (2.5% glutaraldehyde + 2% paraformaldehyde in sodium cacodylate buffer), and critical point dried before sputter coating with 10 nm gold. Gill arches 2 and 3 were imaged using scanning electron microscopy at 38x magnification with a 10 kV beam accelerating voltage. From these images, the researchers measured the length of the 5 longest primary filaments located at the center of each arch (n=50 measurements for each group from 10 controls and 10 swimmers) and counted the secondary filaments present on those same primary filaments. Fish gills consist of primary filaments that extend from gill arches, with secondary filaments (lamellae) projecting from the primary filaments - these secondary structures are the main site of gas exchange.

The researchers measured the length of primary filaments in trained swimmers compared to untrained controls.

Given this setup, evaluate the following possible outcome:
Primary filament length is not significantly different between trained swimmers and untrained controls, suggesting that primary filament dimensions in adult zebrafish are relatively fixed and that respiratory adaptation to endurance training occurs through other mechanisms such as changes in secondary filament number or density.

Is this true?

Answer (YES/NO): NO